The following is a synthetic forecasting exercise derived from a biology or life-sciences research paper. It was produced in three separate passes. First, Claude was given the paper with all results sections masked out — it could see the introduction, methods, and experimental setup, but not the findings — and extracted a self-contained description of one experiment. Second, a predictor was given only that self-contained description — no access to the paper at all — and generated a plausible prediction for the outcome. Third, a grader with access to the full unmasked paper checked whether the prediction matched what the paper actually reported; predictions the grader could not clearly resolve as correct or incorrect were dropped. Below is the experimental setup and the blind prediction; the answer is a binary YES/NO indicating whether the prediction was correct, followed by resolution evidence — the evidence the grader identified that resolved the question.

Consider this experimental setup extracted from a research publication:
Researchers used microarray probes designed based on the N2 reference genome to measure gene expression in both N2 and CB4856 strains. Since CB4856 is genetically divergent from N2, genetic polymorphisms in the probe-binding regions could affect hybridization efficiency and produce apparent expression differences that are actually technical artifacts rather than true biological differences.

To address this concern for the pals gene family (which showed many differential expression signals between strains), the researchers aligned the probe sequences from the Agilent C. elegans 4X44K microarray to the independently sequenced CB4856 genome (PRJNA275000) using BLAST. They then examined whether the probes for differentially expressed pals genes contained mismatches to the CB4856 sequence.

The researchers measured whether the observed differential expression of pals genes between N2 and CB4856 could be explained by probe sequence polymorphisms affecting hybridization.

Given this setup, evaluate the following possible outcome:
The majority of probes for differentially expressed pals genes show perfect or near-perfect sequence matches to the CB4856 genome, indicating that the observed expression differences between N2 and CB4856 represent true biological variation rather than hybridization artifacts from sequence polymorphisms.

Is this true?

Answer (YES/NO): YES